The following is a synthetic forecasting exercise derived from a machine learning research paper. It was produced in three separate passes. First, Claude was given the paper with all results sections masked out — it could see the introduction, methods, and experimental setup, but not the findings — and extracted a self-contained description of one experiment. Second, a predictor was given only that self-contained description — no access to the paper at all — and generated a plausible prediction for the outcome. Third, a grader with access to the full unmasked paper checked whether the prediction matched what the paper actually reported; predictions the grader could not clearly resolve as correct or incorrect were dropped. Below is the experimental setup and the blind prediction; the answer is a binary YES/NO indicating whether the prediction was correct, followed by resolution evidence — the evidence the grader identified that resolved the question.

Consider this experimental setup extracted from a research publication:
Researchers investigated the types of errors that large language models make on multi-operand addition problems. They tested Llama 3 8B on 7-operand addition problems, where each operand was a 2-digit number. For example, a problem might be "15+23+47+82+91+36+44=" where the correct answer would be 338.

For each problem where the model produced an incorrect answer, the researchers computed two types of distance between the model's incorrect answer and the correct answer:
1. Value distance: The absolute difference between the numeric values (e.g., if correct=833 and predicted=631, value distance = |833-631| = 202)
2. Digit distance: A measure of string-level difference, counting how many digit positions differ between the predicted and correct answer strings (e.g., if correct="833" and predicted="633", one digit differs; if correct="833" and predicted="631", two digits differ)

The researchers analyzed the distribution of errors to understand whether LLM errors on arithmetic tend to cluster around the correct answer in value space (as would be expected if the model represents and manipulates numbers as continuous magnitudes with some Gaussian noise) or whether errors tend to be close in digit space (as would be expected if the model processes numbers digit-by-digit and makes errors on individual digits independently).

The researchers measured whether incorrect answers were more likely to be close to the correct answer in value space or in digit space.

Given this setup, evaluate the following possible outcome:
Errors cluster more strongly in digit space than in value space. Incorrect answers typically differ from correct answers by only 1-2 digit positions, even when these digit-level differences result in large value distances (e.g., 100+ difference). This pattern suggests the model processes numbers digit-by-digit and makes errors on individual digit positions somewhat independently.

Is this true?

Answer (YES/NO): YES